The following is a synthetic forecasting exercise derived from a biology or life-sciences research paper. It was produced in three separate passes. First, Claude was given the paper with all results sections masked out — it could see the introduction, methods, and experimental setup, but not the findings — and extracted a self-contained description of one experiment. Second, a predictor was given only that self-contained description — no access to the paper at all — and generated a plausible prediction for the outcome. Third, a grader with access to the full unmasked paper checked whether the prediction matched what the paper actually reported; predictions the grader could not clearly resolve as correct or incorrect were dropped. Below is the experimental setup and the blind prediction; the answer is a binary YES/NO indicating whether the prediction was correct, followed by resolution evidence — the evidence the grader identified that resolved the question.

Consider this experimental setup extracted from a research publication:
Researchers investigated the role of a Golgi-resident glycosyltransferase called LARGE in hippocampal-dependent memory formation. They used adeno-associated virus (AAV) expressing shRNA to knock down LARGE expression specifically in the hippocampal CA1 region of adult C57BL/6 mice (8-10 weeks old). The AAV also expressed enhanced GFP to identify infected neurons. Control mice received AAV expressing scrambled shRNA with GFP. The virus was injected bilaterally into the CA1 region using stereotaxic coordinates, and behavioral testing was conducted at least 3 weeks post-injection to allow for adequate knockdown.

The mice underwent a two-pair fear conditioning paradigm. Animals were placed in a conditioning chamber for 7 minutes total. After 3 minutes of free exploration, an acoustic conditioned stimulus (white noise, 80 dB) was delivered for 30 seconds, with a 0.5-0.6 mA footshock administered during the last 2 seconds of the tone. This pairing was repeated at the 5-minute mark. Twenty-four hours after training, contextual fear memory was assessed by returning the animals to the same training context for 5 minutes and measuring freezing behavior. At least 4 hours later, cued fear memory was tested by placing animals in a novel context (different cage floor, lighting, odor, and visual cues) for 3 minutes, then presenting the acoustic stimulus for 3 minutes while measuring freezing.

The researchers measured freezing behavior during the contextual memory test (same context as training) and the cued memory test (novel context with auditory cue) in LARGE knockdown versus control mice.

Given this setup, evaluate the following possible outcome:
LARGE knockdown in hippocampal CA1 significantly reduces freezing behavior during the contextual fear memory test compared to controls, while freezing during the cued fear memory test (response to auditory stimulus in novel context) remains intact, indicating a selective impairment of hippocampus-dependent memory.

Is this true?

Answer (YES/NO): YES